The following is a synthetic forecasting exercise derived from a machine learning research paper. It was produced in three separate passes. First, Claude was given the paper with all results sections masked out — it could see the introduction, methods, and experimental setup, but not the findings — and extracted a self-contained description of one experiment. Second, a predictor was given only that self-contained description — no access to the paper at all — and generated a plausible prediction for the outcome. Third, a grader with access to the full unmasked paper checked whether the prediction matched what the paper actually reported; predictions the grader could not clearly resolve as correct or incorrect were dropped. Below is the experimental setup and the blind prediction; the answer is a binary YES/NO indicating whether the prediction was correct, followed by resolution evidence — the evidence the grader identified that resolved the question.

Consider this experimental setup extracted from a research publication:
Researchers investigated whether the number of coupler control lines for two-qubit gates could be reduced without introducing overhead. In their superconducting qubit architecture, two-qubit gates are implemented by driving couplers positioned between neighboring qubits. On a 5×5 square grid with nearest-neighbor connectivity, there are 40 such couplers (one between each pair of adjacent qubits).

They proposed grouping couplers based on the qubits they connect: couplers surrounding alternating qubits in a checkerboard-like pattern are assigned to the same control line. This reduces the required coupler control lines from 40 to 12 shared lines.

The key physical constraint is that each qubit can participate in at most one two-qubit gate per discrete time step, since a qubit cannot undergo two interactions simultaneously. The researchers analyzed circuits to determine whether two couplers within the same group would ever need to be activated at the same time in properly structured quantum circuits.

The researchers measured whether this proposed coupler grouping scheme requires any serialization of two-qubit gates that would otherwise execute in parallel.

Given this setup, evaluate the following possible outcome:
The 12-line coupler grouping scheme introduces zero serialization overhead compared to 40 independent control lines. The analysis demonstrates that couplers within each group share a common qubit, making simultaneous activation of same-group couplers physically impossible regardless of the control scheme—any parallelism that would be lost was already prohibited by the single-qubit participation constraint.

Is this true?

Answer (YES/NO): YES